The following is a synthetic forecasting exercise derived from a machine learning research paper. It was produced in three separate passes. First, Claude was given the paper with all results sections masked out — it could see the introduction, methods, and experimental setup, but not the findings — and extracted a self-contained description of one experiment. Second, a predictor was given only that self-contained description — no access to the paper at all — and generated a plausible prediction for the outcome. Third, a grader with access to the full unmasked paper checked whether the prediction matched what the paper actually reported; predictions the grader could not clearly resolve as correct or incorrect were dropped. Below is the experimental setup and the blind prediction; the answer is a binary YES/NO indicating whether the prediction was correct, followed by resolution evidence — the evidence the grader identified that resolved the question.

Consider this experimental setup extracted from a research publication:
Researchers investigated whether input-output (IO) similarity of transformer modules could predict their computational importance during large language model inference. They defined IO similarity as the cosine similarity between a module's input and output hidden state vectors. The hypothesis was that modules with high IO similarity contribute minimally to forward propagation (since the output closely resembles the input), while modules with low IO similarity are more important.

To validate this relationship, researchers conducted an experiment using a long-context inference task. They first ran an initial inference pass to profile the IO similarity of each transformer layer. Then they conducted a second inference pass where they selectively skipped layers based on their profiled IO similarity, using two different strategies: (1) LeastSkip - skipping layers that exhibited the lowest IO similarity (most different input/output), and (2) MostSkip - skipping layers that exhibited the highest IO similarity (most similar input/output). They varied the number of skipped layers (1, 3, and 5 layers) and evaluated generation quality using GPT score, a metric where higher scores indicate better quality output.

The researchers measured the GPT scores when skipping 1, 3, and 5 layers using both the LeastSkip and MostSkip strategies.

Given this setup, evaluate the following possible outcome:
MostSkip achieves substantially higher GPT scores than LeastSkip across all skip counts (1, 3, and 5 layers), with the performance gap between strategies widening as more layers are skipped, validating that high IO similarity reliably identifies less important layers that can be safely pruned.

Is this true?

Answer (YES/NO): NO